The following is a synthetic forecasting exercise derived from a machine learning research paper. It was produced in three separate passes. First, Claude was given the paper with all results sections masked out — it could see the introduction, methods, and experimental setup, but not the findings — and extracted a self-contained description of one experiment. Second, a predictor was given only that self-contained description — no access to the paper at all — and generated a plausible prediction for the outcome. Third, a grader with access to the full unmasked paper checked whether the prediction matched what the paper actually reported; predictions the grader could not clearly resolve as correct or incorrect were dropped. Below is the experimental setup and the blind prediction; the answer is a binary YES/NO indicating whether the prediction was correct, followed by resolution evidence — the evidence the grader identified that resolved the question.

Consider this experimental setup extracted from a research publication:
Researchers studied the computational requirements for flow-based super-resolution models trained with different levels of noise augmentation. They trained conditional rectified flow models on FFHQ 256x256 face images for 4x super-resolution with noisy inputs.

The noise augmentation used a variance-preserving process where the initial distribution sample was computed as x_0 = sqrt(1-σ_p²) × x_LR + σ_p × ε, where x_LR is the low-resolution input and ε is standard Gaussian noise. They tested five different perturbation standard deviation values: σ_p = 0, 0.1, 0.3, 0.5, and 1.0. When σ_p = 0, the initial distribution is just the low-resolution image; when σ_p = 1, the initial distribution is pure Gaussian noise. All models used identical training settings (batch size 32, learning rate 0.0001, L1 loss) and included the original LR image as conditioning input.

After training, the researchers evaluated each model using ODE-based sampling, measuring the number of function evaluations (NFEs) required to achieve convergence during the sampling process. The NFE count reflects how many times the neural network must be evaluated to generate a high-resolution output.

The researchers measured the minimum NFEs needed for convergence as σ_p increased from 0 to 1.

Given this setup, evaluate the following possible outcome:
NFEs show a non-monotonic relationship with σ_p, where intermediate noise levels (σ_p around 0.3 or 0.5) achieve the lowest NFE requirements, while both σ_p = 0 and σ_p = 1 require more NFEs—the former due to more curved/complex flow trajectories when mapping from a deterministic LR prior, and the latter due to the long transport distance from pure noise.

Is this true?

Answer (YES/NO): NO